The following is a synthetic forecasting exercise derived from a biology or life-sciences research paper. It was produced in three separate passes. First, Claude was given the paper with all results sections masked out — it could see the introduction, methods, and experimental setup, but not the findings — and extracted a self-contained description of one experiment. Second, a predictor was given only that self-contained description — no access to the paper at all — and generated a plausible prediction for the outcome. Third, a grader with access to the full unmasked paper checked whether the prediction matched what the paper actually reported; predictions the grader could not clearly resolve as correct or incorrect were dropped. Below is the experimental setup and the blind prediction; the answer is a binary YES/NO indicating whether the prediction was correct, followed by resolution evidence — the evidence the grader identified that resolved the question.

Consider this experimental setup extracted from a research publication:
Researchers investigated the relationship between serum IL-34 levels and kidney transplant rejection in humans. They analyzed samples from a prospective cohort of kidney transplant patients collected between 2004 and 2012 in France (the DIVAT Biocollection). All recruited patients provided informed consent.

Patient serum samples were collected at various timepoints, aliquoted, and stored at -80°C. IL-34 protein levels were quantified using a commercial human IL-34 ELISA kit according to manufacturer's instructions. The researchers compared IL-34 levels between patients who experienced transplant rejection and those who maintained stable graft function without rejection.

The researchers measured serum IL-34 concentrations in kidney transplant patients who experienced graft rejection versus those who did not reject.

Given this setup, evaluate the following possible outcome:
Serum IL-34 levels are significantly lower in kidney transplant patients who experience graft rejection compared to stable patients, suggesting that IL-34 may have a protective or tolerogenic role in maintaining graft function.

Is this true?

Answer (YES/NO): NO